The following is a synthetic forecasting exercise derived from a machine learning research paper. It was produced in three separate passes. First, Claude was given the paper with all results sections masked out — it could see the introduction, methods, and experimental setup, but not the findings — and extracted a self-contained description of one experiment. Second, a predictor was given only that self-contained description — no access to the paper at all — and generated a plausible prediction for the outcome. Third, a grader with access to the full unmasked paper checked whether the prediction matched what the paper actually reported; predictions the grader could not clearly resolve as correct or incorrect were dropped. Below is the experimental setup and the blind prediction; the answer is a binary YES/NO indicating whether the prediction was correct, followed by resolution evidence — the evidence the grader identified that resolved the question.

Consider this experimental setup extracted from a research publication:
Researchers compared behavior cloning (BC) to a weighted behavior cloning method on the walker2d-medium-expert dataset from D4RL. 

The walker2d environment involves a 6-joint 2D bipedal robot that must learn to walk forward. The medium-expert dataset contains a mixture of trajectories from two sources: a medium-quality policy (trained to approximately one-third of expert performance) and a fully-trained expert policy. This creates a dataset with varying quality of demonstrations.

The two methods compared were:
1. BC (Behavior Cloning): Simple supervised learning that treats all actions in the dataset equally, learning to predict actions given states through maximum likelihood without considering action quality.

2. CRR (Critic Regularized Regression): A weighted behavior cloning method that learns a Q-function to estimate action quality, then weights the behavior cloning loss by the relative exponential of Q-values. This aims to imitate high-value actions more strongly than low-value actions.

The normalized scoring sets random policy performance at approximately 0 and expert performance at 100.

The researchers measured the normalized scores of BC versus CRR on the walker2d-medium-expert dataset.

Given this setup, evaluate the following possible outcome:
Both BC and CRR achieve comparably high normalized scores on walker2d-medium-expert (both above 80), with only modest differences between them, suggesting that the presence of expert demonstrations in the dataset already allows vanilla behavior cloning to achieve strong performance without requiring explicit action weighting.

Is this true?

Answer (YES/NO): NO